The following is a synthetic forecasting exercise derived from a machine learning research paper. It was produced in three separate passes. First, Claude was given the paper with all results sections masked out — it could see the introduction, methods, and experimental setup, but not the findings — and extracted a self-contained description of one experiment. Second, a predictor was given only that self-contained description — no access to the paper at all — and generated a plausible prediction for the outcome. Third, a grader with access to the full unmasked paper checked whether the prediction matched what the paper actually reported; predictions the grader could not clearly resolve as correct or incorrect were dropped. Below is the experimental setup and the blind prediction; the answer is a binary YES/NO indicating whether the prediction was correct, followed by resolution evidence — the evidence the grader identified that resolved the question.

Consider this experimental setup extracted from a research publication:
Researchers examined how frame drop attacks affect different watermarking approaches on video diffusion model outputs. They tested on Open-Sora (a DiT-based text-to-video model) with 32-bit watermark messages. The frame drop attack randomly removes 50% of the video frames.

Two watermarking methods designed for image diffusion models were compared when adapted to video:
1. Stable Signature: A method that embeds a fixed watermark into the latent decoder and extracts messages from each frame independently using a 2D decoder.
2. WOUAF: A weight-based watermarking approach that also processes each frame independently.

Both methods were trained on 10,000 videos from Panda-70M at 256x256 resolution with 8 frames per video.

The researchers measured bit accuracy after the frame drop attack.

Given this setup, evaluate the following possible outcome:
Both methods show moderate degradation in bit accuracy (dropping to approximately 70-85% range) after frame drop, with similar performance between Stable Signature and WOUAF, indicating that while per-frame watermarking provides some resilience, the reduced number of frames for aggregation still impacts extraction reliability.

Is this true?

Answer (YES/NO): NO